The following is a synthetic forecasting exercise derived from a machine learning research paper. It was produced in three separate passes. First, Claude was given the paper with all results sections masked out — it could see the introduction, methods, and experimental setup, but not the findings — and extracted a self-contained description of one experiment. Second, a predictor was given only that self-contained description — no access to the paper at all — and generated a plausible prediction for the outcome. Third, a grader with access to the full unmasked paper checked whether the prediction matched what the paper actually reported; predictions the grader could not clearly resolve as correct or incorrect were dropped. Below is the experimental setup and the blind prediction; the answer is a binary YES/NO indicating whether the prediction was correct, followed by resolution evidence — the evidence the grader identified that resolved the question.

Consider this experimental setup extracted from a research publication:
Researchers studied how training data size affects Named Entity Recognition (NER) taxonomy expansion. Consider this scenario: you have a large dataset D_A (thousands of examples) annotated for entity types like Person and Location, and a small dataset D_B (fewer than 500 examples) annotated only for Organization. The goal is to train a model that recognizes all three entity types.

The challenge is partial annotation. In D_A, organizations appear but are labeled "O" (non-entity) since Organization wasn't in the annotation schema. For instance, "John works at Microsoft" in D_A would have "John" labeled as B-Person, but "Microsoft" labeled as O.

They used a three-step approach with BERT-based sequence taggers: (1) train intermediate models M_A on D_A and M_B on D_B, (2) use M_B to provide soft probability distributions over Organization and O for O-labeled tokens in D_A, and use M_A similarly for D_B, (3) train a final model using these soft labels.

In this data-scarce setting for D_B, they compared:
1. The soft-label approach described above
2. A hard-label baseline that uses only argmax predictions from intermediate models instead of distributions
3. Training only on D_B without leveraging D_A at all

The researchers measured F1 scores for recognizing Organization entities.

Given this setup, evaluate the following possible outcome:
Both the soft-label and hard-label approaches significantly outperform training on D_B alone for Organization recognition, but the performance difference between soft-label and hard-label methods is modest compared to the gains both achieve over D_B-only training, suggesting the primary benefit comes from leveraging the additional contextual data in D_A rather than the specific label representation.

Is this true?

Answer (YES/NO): NO